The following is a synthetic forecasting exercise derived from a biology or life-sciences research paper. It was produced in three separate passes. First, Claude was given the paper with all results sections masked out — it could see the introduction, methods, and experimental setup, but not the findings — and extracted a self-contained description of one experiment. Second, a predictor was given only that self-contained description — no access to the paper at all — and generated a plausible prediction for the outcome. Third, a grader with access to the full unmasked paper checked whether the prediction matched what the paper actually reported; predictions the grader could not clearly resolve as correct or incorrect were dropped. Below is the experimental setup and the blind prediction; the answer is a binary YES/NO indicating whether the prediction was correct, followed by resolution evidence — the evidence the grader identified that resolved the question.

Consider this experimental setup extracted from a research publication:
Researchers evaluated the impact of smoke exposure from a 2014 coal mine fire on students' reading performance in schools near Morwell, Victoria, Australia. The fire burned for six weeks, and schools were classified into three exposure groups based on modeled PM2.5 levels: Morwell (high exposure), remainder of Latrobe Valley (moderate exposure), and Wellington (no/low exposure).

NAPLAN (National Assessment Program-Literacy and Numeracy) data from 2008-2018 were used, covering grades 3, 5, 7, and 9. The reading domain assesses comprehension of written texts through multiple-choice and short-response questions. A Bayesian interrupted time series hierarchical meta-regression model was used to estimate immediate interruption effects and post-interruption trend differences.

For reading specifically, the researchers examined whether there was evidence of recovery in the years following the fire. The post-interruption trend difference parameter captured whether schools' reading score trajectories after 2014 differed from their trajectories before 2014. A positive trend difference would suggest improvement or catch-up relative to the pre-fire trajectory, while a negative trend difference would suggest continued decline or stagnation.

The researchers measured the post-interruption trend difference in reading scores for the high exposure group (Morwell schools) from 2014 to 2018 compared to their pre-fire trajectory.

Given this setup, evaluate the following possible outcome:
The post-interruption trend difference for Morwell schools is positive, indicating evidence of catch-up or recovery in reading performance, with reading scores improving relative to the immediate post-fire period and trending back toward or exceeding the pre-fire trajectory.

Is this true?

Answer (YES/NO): NO